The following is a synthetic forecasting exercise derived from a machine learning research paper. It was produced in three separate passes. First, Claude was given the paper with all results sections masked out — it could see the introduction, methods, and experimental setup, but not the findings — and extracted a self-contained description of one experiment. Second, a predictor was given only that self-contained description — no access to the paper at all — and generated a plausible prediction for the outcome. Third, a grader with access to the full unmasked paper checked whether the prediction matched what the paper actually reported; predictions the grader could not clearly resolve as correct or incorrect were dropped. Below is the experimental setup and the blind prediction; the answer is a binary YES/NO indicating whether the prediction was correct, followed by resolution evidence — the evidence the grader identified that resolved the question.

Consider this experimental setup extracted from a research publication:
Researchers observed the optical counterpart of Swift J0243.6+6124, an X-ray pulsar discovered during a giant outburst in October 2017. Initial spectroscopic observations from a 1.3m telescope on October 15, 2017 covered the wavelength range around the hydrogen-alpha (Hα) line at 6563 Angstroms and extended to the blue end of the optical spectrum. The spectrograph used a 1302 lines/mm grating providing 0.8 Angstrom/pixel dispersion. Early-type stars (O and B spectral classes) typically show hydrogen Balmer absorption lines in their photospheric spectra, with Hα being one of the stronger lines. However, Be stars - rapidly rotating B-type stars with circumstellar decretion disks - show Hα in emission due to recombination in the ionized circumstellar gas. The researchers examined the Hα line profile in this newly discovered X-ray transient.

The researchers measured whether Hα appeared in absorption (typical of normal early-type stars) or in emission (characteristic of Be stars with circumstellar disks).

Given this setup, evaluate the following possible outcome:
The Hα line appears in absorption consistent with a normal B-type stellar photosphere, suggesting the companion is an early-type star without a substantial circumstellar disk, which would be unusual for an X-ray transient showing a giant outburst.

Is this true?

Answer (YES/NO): NO